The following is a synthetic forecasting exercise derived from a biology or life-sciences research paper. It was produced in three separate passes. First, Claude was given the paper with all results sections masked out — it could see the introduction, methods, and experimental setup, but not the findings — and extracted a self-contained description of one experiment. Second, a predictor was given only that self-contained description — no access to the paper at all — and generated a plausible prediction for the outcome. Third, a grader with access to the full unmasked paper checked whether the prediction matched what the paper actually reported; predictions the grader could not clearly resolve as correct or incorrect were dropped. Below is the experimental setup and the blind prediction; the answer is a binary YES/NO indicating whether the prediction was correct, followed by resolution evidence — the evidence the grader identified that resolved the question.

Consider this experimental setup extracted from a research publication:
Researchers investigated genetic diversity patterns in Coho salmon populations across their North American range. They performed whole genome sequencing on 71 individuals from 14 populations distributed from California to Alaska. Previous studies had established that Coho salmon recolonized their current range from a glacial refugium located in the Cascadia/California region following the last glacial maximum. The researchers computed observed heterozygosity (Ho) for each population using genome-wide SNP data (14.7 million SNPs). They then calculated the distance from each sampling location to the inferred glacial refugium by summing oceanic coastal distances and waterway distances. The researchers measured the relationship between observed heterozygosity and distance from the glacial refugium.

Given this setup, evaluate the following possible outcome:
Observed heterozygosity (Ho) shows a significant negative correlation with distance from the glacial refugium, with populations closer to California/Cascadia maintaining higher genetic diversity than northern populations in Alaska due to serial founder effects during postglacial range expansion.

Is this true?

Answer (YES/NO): YES